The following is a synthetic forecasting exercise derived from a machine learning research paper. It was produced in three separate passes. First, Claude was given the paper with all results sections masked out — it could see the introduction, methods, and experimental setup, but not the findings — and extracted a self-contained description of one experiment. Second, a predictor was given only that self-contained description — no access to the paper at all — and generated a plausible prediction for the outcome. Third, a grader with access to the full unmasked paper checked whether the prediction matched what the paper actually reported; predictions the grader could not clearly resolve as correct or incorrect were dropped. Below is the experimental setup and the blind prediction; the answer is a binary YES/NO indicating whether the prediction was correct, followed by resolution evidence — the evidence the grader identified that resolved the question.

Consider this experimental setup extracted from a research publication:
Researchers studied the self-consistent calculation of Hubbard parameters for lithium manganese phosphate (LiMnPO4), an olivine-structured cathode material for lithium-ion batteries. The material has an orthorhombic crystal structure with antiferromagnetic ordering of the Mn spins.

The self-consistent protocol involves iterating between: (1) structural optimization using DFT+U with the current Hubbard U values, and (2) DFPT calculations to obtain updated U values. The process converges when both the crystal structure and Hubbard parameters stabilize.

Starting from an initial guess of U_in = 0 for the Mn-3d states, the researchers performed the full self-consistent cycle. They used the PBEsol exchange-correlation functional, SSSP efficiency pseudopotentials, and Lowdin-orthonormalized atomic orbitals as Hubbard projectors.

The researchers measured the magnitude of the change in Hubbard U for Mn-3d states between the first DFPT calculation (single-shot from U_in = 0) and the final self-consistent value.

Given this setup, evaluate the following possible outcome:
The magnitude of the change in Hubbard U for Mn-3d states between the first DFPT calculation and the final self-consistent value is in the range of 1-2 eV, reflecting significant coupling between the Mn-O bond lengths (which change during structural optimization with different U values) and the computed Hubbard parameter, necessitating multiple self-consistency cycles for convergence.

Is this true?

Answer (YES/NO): YES